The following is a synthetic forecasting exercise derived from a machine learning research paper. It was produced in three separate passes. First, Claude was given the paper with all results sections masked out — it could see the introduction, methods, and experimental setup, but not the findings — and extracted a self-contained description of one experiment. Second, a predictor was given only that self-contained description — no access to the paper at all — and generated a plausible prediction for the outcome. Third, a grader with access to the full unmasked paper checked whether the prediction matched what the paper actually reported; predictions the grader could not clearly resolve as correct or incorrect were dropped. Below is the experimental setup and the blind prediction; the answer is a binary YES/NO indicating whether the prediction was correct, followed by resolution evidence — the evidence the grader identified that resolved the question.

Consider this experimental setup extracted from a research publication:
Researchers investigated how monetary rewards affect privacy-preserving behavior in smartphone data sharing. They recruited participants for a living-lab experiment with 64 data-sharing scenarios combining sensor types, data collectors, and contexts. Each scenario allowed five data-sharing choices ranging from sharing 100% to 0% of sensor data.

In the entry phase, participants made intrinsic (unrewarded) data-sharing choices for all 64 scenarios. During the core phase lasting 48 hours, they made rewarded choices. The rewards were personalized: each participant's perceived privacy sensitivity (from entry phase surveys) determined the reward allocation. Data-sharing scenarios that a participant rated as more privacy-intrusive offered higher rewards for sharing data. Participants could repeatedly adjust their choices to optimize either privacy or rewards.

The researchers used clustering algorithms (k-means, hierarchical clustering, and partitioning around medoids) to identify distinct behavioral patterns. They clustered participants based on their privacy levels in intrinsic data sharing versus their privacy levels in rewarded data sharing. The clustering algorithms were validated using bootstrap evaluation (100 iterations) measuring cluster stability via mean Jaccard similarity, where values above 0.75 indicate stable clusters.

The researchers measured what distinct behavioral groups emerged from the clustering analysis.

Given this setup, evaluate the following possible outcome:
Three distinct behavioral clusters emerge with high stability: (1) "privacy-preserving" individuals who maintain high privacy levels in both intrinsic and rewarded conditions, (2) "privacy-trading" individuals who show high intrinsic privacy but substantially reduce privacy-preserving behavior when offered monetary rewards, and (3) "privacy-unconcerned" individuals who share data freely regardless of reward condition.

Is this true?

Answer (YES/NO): NO